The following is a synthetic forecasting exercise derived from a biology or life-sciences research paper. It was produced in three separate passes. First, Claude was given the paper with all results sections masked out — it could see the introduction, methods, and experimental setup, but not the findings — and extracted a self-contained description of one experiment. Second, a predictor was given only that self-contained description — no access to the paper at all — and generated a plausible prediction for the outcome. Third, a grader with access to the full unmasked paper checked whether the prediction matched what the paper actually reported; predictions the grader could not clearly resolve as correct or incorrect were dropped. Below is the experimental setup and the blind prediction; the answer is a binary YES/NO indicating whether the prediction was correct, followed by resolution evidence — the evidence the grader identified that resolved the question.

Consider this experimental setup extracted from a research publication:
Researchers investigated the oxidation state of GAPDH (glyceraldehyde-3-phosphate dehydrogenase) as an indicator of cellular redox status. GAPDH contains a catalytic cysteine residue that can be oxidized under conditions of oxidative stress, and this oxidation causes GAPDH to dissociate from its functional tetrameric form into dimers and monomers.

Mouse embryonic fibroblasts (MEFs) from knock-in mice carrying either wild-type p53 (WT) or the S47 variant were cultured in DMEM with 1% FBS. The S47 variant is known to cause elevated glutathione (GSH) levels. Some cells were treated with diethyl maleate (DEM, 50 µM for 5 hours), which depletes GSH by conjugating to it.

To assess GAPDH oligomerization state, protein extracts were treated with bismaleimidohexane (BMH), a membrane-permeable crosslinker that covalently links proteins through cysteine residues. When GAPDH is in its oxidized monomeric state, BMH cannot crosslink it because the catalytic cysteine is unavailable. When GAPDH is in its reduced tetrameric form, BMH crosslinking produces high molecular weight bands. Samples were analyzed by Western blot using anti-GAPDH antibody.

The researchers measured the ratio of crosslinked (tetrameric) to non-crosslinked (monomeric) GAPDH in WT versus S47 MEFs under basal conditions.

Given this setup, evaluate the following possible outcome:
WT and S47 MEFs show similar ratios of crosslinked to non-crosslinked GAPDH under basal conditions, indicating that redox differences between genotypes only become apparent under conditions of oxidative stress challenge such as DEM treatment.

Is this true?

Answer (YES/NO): NO